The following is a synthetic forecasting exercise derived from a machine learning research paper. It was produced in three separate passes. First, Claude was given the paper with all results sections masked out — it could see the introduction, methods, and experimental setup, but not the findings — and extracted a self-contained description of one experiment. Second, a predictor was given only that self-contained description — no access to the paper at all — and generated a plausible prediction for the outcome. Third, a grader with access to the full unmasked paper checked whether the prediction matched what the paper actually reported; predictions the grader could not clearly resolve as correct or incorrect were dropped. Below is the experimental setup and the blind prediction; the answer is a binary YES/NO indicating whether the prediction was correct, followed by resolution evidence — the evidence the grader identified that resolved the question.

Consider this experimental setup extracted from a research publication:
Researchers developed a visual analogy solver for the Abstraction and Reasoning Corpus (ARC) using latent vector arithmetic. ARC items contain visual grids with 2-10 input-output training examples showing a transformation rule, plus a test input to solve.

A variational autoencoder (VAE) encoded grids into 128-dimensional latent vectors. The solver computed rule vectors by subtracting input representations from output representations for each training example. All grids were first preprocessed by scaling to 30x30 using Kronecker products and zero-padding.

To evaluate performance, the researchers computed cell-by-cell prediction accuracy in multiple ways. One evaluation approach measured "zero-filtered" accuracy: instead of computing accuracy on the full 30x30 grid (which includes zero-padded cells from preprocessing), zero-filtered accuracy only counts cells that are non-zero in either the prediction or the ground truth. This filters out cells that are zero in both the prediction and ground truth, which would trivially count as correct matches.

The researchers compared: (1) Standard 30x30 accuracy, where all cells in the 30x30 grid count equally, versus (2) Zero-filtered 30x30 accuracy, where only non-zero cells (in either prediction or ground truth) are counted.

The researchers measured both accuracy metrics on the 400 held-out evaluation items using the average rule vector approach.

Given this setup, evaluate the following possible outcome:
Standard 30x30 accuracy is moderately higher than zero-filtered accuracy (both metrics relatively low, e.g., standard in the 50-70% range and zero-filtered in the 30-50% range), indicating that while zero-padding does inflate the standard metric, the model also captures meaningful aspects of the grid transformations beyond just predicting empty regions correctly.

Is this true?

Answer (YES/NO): NO